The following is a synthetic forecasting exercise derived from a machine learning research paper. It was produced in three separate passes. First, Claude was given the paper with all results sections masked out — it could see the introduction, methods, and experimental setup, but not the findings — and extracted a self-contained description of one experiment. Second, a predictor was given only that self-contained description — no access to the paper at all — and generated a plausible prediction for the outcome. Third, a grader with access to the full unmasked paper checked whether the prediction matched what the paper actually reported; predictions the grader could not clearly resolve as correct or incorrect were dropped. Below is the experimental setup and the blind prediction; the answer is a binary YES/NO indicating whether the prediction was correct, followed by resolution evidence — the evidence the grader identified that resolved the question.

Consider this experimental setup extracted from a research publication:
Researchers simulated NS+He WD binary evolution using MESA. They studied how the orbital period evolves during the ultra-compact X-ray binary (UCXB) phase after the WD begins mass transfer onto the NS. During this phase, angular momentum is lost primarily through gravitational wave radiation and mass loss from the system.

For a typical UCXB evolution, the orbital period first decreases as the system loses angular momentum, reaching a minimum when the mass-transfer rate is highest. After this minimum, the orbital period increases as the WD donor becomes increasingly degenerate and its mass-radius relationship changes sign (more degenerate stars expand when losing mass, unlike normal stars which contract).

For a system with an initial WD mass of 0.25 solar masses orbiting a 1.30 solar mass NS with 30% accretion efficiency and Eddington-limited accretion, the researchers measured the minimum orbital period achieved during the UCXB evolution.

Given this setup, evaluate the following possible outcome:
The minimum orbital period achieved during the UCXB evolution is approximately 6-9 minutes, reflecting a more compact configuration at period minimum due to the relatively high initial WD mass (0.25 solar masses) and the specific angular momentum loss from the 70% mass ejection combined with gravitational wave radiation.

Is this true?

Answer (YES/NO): NO